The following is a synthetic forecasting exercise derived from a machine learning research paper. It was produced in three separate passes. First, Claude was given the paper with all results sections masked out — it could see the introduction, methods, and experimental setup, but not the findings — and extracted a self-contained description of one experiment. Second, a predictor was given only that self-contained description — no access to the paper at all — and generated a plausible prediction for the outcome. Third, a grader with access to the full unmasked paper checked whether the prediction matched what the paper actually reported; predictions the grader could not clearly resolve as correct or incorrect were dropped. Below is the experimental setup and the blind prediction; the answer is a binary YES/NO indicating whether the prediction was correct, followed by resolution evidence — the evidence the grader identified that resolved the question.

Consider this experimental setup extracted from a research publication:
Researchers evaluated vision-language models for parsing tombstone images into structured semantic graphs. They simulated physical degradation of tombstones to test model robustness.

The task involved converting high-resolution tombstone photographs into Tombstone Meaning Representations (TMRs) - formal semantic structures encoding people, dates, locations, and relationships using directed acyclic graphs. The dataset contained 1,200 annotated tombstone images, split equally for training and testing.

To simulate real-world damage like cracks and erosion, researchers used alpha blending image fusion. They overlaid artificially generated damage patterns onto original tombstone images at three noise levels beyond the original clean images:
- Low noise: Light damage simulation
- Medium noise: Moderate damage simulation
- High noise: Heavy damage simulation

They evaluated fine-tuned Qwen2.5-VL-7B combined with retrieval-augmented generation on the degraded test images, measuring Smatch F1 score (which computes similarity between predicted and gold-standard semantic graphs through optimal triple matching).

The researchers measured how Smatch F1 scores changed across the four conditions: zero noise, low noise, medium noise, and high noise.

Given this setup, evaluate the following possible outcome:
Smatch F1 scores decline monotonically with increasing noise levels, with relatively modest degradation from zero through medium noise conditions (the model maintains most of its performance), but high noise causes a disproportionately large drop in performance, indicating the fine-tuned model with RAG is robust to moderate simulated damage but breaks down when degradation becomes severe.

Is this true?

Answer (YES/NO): NO